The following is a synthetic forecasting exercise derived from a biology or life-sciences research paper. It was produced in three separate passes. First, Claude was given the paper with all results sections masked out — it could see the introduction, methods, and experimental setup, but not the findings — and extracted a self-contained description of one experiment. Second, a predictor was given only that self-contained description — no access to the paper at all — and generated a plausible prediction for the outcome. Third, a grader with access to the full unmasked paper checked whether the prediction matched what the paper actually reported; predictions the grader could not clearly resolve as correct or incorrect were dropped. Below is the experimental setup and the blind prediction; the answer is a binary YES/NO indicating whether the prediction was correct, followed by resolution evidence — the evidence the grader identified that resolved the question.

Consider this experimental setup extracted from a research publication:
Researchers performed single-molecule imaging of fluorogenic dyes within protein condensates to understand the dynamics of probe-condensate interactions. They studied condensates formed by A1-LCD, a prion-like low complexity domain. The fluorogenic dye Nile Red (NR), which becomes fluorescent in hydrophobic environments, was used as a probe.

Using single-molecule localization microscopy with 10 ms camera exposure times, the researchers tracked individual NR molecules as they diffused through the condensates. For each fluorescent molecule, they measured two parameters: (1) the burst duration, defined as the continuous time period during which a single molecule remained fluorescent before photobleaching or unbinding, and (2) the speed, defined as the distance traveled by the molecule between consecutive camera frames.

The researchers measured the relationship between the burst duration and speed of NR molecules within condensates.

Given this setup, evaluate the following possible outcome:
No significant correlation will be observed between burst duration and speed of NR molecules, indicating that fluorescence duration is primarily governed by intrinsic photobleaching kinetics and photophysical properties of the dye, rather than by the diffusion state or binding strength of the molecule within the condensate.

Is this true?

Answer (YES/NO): NO